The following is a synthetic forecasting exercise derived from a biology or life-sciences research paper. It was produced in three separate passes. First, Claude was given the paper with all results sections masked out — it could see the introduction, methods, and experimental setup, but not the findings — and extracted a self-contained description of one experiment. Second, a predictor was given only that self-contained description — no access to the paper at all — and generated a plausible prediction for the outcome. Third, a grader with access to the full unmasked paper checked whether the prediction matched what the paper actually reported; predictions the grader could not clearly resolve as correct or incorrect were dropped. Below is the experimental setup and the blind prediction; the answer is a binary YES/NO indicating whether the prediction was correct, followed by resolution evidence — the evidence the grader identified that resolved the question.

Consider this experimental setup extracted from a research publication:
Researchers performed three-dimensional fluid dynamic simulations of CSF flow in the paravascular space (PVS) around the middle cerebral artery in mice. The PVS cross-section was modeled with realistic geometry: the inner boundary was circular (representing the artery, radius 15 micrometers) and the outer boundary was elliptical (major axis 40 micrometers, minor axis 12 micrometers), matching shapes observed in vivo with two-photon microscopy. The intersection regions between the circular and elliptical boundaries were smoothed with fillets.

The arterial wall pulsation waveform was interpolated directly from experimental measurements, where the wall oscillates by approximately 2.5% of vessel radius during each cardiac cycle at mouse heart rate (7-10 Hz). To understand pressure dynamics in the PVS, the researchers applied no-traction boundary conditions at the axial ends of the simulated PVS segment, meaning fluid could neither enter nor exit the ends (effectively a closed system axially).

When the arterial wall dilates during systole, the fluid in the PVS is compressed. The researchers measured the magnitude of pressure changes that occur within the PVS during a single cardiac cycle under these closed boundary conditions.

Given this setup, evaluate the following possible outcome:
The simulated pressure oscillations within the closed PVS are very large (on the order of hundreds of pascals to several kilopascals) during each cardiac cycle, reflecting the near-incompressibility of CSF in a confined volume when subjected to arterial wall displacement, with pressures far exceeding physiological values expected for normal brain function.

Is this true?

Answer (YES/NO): YES